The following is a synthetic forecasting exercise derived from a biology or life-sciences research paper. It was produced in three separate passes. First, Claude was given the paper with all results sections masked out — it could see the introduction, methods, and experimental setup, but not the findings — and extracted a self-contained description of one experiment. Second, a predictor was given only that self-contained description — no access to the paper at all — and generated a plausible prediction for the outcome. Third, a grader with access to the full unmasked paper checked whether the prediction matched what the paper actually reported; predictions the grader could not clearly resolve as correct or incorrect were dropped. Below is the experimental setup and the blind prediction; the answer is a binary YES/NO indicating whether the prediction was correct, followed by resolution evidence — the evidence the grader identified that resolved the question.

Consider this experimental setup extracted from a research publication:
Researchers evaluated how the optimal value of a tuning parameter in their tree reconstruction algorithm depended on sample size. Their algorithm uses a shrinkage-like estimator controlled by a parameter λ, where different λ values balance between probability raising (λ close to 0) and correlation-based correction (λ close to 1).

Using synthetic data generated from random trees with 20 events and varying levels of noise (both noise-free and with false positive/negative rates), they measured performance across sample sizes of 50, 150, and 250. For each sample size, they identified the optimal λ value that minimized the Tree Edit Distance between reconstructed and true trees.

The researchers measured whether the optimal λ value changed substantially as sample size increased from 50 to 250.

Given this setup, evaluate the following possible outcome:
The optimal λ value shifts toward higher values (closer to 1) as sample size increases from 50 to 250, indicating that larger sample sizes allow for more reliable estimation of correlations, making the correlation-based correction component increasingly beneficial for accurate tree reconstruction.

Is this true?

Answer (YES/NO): NO